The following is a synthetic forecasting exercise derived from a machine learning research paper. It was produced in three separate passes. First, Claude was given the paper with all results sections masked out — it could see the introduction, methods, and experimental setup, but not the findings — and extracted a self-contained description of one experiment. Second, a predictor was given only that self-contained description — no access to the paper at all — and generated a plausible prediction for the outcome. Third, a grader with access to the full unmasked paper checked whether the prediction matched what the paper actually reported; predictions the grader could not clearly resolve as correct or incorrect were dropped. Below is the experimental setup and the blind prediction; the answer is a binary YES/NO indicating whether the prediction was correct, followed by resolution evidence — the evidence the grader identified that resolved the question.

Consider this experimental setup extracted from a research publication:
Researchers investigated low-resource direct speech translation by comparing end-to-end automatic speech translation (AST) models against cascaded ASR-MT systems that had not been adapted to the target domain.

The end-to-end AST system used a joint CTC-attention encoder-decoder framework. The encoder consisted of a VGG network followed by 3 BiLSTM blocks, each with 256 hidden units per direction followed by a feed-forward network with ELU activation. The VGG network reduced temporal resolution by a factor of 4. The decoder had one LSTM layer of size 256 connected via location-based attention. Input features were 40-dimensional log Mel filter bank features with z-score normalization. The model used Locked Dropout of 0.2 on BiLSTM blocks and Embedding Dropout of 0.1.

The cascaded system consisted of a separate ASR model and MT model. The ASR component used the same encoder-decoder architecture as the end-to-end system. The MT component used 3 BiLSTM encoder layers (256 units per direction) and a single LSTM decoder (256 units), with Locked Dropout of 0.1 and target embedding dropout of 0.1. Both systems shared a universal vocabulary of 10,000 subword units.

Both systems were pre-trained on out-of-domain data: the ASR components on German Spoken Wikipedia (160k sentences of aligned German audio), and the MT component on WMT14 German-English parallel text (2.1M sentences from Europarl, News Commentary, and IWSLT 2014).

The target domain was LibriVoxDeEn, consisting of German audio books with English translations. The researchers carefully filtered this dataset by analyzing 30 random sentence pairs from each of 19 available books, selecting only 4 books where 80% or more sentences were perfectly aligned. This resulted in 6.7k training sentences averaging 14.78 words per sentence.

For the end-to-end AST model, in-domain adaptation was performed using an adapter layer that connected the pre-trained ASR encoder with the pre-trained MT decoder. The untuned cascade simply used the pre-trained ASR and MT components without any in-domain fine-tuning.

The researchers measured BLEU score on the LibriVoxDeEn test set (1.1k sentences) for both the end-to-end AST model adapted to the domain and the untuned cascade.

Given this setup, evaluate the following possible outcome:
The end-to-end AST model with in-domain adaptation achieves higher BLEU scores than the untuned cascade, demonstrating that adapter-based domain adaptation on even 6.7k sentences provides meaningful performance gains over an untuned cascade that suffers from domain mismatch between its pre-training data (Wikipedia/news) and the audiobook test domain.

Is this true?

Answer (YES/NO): YES